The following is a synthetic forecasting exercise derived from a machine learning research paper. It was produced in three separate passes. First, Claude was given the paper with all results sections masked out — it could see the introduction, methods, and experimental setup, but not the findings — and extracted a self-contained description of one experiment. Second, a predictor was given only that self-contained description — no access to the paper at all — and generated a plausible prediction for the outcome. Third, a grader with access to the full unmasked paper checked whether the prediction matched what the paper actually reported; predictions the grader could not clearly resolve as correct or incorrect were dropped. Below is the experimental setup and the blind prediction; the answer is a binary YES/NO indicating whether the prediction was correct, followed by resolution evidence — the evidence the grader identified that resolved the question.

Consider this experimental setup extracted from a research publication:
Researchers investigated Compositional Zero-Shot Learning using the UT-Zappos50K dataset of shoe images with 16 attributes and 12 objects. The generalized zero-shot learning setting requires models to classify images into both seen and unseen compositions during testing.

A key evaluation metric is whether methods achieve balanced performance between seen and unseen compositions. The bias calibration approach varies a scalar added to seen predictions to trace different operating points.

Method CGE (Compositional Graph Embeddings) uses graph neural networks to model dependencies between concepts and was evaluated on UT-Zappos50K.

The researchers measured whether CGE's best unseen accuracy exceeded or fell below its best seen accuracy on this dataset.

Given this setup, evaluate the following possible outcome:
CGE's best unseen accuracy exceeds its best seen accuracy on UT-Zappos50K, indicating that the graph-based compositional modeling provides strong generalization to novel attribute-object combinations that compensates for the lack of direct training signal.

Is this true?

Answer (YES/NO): YES